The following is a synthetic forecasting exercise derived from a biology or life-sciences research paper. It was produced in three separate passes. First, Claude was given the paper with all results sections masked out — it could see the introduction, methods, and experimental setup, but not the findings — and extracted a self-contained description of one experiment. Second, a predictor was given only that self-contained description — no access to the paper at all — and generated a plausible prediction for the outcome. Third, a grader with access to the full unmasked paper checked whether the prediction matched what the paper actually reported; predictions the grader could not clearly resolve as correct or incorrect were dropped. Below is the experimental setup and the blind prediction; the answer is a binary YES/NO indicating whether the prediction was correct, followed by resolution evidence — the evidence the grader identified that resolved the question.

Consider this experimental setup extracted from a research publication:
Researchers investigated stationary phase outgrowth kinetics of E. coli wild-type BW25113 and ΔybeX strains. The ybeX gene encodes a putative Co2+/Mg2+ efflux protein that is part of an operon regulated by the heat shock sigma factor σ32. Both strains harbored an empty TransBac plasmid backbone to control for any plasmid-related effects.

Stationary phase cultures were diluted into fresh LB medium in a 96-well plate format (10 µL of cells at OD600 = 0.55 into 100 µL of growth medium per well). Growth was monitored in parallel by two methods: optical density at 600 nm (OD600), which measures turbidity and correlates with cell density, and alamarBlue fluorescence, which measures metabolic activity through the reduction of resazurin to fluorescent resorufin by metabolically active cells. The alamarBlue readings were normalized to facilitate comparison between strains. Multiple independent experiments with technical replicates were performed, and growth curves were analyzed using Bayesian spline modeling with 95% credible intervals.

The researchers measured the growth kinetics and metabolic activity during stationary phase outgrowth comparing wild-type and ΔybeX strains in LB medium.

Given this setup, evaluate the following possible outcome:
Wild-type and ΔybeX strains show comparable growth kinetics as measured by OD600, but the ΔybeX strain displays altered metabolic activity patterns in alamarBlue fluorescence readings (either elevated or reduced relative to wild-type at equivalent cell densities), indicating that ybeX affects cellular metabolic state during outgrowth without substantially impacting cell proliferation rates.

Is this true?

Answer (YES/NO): NO